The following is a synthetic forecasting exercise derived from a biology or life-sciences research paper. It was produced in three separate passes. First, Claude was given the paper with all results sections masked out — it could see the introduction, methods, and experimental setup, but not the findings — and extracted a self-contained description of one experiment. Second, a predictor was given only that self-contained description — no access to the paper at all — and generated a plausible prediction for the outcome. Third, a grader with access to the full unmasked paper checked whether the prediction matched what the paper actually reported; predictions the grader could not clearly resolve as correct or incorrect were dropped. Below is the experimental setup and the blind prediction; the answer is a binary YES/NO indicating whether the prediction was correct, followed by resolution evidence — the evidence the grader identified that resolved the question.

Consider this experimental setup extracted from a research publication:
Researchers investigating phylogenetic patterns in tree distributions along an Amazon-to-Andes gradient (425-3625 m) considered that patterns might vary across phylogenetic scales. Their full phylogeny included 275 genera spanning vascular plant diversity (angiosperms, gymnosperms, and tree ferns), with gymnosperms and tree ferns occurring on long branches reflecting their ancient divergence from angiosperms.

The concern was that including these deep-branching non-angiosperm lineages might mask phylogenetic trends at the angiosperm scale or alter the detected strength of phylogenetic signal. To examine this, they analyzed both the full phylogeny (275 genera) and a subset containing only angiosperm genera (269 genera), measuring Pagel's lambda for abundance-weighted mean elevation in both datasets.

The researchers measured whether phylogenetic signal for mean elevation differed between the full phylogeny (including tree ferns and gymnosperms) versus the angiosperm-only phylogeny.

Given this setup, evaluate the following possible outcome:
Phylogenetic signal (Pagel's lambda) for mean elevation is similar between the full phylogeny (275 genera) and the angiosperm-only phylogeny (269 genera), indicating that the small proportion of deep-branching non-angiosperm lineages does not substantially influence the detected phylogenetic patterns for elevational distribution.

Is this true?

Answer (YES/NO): NO